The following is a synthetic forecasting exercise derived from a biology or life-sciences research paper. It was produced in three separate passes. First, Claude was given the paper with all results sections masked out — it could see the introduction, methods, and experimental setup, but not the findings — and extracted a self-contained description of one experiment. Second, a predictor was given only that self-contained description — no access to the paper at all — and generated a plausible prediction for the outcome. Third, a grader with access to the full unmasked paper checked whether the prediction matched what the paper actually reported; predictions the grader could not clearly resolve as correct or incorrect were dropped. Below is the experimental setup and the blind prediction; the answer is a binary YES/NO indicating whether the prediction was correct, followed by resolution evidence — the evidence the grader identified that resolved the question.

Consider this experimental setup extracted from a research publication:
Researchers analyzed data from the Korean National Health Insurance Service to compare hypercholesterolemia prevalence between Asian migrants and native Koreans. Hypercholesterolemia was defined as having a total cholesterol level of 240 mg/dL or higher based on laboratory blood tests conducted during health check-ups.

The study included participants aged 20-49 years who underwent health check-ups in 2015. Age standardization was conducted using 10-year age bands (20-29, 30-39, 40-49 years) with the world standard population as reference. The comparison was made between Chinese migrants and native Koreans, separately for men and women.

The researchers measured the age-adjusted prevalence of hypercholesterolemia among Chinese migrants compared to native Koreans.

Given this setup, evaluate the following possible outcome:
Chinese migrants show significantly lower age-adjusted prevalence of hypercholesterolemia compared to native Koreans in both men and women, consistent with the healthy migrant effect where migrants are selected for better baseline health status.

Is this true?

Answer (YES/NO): NO